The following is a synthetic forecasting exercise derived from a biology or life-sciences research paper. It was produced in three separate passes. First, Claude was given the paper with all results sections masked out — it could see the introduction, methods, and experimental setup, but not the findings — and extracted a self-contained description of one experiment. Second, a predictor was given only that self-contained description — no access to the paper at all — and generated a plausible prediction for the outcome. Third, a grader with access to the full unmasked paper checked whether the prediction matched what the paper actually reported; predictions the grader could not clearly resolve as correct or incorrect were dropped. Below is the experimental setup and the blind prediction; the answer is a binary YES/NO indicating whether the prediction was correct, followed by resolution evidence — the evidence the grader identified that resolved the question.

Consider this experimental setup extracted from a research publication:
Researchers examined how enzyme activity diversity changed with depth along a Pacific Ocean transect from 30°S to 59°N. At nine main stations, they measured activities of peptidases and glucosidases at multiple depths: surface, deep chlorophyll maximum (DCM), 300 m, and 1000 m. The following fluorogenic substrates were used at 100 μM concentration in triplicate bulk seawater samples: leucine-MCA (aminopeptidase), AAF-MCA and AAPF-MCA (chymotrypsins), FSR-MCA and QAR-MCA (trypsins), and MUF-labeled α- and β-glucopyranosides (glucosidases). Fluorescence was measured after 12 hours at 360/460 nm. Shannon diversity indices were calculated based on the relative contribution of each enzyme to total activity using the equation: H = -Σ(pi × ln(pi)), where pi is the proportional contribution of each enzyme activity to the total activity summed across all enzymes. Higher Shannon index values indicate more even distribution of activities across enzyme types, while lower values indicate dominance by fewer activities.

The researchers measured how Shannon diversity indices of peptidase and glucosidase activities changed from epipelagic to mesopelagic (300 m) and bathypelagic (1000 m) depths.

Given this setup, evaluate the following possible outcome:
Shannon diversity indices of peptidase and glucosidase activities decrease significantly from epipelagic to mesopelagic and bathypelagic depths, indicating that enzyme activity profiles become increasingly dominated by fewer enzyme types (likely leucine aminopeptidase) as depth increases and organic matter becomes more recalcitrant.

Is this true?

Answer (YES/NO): YES